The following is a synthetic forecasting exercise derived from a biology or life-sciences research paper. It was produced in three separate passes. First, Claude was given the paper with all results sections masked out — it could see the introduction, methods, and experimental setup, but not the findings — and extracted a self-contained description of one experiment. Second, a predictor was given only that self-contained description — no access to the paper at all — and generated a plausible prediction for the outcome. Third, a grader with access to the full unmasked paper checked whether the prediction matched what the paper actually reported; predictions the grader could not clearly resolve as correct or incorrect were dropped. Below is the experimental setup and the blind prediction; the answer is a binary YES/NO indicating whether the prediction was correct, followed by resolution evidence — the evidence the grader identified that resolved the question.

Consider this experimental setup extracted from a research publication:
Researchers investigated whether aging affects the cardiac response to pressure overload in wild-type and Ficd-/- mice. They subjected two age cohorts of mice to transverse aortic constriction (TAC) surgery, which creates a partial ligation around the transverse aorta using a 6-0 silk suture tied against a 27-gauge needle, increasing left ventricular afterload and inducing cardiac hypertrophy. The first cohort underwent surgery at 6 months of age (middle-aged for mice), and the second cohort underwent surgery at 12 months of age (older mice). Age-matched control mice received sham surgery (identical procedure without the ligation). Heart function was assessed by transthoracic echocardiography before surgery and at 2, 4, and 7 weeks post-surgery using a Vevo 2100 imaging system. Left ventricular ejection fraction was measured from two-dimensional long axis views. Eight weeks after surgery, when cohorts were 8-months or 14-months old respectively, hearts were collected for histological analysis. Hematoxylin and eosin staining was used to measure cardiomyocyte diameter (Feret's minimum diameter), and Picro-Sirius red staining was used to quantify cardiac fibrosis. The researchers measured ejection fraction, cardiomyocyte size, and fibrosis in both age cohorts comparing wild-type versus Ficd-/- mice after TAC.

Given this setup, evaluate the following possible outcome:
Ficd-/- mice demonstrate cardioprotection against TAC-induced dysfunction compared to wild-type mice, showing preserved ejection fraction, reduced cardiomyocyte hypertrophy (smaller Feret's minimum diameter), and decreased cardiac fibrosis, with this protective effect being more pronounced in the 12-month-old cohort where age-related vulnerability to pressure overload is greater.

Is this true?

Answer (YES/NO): YES